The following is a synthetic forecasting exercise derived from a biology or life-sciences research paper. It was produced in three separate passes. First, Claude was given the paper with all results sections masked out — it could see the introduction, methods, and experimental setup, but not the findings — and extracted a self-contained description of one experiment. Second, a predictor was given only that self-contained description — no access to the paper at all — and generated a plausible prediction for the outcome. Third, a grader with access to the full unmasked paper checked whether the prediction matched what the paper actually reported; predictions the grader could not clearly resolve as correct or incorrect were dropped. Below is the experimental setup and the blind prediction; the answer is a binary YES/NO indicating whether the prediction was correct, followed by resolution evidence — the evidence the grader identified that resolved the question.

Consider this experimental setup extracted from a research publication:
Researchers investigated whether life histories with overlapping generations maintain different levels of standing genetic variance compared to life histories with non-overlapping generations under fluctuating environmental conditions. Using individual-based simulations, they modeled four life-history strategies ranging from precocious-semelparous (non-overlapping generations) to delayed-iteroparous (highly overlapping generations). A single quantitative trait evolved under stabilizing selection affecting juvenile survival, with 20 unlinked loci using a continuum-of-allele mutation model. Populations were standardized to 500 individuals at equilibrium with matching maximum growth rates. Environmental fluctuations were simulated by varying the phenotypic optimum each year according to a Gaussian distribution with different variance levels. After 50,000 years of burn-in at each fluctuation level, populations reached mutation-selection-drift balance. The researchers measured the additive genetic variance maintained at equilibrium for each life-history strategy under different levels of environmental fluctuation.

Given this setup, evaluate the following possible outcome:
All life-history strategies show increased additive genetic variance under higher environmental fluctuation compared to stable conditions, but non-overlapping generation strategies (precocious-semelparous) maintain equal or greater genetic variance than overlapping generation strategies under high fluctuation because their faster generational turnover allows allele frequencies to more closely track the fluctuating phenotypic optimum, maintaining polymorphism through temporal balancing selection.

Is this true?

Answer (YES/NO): NO